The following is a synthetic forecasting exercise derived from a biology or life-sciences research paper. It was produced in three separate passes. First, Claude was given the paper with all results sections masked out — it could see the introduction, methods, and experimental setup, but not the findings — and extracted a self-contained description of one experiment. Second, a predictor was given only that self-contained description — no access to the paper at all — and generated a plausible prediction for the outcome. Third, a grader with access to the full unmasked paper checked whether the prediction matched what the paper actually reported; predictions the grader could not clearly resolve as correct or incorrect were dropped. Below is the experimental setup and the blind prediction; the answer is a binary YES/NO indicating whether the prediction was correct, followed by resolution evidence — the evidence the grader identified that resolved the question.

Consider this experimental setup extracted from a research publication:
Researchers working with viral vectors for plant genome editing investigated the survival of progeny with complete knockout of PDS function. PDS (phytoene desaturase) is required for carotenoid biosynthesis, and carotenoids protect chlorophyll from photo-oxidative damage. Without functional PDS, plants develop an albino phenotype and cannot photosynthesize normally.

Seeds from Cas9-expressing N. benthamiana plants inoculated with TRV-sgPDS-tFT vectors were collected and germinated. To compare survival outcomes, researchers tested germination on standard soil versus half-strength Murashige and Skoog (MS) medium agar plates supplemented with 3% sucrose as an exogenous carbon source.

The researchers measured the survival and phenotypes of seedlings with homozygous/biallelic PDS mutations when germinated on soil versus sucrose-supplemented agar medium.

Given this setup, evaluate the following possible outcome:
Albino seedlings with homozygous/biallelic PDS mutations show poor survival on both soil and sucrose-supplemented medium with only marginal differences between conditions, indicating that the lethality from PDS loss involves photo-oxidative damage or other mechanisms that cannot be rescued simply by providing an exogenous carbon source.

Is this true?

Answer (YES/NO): NO